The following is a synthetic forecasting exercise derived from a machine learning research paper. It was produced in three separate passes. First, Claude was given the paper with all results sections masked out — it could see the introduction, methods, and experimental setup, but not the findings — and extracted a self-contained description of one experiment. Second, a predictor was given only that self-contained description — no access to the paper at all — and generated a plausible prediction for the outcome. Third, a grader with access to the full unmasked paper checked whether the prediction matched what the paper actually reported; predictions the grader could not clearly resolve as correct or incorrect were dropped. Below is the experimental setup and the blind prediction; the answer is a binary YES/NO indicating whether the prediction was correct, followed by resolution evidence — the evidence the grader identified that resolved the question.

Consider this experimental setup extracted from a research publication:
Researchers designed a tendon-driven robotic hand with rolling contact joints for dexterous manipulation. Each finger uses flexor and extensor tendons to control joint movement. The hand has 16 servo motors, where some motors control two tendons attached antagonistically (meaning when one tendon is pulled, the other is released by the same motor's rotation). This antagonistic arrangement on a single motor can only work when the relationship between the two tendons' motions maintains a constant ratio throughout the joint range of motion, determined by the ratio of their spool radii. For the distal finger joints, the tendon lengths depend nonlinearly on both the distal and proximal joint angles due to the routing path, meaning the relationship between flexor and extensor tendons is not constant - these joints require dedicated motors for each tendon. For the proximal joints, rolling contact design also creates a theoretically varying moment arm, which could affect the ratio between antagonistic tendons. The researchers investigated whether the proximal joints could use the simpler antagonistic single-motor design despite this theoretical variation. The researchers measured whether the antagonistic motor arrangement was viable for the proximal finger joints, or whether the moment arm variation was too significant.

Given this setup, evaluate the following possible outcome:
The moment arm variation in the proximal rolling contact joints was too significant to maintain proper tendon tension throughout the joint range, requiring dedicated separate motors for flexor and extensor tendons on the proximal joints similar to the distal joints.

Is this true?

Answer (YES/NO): NO